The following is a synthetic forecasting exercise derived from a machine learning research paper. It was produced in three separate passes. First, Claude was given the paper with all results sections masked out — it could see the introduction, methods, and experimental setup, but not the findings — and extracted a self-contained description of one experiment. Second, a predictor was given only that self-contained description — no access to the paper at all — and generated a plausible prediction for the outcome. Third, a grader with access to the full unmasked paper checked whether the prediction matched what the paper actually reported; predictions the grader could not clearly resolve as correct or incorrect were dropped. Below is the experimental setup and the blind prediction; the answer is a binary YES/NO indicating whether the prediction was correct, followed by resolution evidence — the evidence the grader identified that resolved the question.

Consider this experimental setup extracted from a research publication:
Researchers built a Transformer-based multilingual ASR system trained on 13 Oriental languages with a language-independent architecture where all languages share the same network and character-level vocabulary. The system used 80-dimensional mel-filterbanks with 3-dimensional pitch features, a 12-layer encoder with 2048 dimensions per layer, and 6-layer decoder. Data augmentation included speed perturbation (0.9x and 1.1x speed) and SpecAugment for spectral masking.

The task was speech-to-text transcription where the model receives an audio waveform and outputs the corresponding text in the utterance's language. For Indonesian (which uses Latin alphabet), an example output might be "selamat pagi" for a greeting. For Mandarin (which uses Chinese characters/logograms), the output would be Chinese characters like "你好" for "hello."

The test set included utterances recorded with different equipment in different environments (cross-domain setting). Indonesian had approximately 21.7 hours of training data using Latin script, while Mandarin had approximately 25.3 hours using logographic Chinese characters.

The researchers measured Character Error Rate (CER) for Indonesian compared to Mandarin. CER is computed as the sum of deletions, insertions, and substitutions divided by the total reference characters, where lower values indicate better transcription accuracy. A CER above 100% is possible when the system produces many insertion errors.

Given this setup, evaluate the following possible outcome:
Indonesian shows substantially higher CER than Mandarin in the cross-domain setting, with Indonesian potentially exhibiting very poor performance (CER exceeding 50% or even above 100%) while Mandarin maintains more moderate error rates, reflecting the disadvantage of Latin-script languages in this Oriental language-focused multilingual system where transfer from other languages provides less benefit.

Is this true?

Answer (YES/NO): NO